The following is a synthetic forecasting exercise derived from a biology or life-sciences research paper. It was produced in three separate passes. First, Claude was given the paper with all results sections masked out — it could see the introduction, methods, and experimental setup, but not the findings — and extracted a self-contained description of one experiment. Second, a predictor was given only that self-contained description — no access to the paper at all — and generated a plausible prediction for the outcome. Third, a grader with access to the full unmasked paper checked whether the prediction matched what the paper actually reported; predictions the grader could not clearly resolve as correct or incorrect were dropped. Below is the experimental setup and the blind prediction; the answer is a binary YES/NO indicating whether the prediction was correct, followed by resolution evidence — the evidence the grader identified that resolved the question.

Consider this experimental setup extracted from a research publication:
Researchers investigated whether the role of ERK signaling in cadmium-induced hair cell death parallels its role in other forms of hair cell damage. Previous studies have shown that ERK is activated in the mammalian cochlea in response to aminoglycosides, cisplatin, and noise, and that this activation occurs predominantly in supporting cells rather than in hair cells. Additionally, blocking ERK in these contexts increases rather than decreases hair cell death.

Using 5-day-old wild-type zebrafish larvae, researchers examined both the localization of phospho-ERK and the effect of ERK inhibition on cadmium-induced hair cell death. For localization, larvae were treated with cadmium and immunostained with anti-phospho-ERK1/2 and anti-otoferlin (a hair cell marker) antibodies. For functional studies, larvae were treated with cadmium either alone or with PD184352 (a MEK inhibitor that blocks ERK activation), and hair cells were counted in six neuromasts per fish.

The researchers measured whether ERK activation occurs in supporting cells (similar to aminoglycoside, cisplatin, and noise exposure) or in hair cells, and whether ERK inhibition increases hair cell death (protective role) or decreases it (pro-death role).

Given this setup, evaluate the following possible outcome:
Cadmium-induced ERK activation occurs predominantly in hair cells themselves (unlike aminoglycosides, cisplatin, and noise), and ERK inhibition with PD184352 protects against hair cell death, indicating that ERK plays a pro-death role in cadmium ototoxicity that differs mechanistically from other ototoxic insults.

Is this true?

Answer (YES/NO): NO